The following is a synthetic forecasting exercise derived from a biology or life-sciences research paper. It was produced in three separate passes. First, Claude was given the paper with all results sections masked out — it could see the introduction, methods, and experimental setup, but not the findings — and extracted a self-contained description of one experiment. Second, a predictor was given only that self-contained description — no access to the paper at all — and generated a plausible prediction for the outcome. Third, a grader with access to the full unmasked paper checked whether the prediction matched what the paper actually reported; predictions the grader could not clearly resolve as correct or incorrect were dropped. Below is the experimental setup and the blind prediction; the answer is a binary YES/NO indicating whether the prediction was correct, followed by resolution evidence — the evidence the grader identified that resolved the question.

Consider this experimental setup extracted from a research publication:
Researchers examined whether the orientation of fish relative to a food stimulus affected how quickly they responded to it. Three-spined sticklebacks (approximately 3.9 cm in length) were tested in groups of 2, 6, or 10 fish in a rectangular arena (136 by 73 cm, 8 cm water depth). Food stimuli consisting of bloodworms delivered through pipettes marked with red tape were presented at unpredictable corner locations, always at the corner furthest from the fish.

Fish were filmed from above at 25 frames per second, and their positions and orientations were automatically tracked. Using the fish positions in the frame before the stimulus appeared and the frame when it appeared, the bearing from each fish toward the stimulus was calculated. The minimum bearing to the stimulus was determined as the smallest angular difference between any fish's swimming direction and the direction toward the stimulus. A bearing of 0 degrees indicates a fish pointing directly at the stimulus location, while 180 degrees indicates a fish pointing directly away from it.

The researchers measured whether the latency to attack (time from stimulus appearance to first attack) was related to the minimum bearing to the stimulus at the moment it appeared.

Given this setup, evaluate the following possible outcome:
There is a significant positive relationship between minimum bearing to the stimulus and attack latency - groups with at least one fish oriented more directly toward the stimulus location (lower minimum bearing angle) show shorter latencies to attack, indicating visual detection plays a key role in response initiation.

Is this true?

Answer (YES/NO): YES